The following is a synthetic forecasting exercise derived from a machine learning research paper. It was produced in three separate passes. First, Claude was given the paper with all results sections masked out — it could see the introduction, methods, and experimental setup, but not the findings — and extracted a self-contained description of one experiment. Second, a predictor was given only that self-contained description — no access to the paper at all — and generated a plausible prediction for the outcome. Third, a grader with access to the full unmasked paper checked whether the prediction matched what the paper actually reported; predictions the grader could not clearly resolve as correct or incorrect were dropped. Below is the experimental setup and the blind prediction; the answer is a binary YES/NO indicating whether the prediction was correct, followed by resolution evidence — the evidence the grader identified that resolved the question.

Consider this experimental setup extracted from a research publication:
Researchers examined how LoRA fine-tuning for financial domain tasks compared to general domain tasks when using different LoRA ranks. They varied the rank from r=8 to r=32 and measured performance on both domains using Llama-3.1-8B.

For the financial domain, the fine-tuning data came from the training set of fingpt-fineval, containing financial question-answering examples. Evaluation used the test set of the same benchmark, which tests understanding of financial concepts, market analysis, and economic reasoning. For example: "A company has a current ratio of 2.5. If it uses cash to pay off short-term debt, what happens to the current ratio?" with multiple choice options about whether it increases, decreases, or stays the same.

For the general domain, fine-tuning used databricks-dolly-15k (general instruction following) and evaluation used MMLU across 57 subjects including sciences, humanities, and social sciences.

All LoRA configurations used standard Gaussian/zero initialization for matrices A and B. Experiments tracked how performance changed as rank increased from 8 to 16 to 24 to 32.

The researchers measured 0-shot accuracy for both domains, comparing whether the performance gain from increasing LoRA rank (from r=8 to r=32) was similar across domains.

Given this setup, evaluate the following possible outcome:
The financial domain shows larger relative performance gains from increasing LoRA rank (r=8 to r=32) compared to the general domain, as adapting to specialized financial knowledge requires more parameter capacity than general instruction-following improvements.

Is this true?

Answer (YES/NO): YES